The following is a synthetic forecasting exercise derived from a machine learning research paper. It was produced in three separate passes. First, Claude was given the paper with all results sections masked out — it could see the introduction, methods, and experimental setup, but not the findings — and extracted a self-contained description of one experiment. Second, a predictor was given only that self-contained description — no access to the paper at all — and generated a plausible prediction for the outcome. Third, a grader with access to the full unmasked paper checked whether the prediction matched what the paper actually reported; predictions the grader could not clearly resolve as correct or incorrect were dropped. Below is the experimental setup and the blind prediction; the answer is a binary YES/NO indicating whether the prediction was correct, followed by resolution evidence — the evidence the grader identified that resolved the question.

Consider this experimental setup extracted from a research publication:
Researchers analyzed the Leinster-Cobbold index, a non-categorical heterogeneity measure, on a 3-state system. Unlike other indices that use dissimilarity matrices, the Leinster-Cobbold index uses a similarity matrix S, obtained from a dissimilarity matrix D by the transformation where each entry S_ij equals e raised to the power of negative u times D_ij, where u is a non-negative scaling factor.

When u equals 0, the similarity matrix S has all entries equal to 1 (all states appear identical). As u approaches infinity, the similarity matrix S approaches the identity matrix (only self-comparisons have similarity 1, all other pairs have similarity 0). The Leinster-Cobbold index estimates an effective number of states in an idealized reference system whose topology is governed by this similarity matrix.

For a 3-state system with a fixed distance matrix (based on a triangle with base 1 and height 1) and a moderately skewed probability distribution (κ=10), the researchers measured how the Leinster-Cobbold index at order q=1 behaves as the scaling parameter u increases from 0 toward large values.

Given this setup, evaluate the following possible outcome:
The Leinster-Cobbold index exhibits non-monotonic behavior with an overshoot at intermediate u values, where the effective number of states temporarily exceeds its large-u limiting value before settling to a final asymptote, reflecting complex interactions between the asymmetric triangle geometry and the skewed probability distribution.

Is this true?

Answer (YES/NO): NO